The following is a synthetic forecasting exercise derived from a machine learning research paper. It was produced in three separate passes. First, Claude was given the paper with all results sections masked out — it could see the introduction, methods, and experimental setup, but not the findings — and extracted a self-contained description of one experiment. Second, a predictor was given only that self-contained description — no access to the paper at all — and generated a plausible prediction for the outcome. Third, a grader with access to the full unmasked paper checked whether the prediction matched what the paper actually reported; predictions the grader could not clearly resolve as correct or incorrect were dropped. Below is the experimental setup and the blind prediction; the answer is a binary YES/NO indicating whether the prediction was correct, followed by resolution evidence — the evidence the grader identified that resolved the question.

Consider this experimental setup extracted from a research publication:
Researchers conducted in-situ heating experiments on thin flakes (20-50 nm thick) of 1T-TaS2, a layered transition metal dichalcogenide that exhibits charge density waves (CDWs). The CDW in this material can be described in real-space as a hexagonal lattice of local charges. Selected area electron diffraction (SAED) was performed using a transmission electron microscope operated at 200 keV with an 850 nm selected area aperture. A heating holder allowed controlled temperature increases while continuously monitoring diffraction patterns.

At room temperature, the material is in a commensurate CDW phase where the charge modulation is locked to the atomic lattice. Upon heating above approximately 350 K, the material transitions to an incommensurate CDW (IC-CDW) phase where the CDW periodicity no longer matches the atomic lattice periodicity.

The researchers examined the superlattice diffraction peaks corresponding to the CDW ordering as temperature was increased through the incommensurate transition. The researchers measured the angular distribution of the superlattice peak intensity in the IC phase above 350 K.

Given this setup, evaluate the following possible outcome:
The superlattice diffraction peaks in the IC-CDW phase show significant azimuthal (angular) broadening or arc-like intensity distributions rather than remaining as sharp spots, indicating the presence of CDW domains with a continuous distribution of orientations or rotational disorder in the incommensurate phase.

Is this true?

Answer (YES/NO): YES